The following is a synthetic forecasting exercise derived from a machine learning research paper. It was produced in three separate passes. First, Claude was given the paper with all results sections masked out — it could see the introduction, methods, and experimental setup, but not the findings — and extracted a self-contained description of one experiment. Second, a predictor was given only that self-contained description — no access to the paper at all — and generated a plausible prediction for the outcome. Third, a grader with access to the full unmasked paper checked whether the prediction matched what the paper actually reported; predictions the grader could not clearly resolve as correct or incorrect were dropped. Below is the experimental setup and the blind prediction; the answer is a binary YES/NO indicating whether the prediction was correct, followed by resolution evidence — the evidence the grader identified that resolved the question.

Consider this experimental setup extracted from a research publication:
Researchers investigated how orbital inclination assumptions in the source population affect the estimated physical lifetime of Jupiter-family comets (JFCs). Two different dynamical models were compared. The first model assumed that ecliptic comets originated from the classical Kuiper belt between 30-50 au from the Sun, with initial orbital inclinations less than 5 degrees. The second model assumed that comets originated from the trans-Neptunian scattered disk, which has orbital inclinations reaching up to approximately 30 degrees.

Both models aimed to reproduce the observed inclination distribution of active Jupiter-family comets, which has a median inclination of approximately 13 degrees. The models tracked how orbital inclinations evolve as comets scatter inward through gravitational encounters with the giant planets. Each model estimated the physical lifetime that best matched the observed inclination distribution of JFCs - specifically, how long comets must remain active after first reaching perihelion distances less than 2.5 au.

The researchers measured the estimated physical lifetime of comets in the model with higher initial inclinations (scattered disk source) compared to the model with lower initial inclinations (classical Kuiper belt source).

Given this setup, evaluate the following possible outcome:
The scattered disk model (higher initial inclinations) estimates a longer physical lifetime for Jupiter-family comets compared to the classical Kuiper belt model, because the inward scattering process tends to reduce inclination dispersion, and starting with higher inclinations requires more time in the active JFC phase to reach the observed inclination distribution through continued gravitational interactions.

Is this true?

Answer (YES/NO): NO